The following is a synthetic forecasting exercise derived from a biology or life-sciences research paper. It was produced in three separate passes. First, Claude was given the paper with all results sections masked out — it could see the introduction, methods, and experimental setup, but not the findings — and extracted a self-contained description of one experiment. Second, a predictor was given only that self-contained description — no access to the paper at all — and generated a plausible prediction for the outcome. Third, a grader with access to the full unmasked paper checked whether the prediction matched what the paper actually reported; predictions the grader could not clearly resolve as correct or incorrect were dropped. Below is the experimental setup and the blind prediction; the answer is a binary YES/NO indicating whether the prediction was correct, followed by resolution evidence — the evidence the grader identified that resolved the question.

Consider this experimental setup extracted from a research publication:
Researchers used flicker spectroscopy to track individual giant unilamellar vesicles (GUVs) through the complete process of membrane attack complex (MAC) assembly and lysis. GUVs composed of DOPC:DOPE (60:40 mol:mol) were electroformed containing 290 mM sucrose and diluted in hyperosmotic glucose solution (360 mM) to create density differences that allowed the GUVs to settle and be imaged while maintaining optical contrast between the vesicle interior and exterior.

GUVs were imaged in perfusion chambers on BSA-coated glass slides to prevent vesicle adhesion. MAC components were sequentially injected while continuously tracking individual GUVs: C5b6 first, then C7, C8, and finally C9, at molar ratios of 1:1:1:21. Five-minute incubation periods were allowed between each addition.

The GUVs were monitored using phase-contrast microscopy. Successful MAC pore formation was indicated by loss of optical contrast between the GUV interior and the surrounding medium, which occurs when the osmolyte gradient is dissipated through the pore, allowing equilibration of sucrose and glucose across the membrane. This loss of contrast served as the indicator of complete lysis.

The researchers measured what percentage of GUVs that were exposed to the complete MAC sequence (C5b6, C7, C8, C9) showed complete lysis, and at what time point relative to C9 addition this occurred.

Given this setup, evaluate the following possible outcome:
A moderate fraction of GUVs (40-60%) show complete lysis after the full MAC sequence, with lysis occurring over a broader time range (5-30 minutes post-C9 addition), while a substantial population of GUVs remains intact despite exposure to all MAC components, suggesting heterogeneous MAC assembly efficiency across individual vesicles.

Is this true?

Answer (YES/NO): NO